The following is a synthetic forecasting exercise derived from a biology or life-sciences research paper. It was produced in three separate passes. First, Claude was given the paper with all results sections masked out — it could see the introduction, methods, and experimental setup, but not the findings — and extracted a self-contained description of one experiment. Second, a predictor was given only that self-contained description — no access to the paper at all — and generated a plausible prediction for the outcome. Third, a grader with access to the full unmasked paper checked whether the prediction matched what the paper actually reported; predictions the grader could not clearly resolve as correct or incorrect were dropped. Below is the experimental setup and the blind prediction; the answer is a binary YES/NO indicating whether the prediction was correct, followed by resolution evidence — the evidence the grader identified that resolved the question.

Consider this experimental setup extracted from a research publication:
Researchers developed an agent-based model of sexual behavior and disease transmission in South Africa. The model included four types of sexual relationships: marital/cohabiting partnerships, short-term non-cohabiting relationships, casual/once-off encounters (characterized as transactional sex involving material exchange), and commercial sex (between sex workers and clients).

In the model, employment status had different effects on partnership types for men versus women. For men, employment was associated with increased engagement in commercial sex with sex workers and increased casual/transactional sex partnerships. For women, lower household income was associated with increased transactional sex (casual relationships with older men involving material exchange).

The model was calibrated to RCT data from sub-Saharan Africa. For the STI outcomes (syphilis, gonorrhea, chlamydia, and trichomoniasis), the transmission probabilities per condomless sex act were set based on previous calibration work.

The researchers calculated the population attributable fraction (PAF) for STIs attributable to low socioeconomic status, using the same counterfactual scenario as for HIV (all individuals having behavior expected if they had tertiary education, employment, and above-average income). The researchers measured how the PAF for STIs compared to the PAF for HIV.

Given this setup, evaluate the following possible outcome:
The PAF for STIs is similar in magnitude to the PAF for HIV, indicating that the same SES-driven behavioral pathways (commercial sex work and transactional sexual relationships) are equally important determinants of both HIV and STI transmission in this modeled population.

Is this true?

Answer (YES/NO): NO